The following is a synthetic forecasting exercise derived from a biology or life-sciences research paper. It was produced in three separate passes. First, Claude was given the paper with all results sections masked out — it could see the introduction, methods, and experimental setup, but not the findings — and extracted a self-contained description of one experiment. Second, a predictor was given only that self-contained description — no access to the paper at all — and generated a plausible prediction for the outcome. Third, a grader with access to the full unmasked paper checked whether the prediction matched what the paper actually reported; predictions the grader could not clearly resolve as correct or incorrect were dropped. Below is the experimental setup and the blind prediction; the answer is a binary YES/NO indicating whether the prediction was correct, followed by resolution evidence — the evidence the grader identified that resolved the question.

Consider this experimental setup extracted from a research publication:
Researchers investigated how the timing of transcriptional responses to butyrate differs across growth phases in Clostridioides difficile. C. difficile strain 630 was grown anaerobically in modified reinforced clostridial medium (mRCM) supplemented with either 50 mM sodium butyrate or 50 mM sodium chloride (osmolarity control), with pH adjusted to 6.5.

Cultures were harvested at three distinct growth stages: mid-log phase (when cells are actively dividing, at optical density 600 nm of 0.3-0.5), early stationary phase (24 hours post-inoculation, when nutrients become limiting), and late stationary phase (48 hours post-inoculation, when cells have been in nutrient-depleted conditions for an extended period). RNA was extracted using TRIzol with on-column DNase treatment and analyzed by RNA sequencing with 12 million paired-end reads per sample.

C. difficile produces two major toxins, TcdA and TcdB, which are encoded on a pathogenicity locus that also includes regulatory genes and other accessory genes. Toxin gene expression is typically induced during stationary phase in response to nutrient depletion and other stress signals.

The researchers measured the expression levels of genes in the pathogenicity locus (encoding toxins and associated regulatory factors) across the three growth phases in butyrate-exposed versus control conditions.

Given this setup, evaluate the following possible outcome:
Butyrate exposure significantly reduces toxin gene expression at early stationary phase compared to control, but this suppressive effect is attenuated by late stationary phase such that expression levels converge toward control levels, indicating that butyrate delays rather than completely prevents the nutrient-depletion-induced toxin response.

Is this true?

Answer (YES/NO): NO